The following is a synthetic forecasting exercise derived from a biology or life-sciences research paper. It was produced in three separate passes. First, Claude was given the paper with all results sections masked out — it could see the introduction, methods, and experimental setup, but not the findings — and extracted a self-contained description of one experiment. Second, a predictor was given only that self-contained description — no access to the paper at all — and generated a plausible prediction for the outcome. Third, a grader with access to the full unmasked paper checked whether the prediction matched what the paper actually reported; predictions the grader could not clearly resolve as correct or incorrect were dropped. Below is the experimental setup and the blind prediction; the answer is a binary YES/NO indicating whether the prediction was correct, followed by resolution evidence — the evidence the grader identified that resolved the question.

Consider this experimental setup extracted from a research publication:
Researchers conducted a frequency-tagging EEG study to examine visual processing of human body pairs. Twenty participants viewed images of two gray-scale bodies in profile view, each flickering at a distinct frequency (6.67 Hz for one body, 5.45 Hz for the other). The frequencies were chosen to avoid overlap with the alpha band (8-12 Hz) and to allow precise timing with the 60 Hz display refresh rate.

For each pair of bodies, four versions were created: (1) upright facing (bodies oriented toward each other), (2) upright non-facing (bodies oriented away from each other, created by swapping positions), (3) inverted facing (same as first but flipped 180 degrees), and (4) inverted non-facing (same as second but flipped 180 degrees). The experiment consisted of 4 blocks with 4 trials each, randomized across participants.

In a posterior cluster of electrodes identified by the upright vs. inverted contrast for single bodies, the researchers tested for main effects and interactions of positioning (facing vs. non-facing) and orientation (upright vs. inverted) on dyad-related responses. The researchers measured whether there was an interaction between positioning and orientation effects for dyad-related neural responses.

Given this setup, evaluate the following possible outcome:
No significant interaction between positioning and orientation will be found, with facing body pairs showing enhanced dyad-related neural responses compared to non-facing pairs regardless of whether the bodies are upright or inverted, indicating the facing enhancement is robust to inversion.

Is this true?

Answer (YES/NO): YES